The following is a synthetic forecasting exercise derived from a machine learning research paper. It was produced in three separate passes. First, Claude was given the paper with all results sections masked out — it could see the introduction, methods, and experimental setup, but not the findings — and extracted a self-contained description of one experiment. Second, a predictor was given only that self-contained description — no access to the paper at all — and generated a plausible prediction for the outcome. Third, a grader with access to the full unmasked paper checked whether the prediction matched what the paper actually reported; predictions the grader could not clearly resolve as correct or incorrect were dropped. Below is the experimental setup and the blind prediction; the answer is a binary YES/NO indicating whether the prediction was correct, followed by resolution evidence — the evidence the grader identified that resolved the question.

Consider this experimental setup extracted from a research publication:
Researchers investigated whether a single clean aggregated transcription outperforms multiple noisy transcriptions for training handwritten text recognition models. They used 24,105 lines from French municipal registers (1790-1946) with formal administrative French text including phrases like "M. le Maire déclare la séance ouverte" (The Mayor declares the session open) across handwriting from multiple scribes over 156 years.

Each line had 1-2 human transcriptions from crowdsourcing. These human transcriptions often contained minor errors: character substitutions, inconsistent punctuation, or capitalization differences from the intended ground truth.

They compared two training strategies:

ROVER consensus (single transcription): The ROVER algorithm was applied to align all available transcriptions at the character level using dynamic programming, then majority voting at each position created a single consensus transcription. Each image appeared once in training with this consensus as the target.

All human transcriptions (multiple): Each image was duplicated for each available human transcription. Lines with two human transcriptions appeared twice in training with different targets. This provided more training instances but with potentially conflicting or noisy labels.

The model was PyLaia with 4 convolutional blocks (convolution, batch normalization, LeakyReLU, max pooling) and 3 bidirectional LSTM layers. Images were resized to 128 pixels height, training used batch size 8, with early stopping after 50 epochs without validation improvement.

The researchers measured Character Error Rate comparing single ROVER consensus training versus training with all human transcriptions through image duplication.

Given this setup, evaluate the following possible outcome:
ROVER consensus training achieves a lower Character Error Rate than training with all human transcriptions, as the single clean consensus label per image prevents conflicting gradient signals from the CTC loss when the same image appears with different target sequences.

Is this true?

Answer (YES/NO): YES